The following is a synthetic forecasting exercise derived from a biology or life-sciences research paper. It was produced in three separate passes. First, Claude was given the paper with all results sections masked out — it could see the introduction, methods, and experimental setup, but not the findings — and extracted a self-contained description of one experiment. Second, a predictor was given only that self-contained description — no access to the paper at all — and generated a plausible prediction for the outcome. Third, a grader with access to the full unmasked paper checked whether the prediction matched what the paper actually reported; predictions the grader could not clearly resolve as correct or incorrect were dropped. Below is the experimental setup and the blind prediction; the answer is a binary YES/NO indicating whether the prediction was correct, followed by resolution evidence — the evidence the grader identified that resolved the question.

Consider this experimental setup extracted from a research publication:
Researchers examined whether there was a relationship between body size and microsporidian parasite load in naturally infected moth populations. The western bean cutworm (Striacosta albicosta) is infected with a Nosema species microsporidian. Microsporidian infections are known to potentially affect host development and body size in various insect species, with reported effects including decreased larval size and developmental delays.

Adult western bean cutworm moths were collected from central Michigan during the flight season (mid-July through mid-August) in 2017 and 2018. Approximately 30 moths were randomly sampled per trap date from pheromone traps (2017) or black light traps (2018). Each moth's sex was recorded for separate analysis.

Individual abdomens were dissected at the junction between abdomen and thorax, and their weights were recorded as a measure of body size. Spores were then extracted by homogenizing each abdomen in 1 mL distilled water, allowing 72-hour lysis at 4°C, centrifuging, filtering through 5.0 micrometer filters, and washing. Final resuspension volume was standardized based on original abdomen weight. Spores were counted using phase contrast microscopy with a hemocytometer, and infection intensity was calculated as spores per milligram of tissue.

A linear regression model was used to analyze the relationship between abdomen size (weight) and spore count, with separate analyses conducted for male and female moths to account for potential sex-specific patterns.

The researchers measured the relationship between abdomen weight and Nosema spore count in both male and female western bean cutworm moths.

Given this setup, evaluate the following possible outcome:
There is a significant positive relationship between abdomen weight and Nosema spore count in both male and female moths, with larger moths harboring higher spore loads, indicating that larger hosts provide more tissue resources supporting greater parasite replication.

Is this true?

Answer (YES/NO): NO